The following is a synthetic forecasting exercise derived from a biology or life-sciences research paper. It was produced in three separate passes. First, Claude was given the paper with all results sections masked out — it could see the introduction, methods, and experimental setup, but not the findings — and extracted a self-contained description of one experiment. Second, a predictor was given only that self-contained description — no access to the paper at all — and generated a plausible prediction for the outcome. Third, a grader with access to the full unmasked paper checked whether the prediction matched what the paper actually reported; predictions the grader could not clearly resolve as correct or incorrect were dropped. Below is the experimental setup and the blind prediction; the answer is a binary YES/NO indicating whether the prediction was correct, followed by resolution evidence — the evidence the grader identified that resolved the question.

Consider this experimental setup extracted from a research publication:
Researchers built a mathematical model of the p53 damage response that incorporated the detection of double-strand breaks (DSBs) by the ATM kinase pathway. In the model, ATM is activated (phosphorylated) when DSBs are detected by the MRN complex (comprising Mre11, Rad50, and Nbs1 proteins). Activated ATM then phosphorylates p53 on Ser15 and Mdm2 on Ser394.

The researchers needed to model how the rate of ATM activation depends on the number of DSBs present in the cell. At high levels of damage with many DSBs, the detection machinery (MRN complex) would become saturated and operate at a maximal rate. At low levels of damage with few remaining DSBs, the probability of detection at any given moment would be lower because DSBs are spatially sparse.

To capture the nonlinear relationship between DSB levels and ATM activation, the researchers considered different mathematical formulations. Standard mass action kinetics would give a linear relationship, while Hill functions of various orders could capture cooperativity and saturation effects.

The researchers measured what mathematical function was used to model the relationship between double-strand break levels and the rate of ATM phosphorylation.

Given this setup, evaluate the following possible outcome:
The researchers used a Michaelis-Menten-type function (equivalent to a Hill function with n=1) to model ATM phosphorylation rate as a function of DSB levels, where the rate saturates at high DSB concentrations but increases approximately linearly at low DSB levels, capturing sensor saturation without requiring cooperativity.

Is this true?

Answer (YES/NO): NO